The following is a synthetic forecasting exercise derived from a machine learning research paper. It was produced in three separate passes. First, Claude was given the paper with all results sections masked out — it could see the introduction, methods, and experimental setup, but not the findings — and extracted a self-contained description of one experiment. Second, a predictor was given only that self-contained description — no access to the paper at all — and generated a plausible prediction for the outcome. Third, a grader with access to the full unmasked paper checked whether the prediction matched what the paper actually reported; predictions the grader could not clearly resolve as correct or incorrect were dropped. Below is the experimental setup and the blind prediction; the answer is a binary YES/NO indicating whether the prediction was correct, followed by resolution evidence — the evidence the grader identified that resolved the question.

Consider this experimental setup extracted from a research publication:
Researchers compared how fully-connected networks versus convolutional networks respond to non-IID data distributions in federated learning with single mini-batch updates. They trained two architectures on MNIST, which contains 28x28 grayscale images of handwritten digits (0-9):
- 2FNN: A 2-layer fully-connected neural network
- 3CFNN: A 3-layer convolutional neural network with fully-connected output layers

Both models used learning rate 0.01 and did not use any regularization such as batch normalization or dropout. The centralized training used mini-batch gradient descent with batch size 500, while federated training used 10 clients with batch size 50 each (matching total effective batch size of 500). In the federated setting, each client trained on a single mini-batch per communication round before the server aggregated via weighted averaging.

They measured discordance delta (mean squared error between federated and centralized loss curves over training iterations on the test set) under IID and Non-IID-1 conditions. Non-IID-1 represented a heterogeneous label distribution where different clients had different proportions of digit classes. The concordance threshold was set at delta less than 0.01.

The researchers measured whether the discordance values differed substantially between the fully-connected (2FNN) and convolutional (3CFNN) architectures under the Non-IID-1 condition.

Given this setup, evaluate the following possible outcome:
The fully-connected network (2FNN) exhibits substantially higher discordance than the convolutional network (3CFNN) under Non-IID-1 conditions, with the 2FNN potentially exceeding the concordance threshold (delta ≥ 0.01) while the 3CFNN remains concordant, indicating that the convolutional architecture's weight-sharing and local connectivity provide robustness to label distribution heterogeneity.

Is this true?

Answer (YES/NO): NO